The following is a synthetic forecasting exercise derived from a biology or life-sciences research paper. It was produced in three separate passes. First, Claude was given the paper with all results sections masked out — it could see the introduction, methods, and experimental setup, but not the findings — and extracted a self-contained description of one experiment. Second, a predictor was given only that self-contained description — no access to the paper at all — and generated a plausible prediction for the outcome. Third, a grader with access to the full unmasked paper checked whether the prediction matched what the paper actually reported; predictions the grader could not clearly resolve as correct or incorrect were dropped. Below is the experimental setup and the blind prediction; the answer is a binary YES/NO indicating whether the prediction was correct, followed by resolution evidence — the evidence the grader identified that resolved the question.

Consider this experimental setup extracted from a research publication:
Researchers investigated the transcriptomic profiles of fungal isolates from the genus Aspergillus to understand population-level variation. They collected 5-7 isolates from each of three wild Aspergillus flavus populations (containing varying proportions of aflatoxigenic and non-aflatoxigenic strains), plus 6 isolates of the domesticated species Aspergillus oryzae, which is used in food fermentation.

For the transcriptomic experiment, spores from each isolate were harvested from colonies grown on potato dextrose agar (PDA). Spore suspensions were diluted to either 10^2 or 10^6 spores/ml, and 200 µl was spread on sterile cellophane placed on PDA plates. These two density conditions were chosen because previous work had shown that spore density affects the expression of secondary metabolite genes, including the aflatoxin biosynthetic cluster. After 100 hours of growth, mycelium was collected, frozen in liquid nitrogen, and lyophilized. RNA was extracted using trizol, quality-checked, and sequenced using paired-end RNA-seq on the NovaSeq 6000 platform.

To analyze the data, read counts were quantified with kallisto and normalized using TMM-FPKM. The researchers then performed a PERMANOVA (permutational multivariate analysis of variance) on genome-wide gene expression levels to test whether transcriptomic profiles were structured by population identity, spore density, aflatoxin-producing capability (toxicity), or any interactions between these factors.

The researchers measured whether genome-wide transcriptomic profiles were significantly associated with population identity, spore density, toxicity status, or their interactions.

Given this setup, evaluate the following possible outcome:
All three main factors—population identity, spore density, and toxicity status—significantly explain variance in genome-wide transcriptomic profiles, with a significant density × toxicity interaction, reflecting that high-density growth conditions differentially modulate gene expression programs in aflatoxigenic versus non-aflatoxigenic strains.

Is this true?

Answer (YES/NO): NO